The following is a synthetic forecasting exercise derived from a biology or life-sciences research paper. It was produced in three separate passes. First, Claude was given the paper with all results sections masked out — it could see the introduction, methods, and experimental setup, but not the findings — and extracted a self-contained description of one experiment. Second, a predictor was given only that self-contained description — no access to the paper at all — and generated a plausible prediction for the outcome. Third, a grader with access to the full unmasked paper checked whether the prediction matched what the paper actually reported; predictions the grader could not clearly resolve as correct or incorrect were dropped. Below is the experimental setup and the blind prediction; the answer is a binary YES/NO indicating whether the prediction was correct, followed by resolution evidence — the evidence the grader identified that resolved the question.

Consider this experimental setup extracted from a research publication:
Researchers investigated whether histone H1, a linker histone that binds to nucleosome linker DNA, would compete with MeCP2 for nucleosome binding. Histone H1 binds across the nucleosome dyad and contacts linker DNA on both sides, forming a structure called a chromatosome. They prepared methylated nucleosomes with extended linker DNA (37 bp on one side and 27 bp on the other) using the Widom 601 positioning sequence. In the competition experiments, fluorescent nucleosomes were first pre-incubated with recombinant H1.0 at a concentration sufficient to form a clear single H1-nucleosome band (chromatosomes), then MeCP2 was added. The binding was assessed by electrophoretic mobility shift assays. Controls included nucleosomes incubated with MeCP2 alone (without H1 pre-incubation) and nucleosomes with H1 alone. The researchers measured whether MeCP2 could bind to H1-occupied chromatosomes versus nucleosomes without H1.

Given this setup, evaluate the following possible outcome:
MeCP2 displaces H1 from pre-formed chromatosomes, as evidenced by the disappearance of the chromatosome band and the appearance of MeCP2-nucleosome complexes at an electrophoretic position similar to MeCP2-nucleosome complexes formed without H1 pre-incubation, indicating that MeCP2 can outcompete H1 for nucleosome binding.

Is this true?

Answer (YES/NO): NO